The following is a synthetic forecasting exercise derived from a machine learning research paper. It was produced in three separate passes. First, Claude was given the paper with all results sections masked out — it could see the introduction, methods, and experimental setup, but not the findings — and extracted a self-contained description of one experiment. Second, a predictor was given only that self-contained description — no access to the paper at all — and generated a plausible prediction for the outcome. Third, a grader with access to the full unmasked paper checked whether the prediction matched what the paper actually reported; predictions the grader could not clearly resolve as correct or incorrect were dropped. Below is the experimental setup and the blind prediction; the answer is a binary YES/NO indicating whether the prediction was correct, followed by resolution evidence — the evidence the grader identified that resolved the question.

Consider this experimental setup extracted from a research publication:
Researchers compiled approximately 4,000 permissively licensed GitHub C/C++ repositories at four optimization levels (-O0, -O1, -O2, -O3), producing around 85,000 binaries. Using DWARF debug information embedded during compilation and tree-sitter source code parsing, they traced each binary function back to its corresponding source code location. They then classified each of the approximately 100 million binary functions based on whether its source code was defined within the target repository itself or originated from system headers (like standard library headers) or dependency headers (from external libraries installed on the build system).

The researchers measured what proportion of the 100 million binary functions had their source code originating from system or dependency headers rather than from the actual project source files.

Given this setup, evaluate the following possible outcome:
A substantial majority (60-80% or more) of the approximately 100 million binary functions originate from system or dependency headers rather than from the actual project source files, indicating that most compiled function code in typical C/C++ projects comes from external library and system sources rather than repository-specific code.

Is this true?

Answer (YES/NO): NO